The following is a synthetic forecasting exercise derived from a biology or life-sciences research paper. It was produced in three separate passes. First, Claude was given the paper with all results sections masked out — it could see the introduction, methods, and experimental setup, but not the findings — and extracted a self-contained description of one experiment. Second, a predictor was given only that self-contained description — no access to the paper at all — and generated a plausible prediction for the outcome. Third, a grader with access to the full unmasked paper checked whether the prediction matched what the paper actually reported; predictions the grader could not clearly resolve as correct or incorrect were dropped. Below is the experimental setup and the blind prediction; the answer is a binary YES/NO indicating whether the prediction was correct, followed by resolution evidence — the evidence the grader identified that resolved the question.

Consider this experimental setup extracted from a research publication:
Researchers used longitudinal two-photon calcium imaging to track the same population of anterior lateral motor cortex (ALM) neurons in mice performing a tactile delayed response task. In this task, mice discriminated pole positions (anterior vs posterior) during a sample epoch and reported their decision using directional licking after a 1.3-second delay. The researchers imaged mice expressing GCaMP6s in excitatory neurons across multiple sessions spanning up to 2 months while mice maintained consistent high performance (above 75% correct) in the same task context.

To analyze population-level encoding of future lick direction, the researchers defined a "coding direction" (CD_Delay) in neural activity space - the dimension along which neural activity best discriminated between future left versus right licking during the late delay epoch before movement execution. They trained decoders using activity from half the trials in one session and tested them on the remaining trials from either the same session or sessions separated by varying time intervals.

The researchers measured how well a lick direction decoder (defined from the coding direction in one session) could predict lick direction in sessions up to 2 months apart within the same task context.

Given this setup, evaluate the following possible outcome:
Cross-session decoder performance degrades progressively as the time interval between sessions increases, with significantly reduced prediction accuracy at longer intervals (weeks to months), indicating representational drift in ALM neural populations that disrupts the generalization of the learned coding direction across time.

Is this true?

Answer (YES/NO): NO